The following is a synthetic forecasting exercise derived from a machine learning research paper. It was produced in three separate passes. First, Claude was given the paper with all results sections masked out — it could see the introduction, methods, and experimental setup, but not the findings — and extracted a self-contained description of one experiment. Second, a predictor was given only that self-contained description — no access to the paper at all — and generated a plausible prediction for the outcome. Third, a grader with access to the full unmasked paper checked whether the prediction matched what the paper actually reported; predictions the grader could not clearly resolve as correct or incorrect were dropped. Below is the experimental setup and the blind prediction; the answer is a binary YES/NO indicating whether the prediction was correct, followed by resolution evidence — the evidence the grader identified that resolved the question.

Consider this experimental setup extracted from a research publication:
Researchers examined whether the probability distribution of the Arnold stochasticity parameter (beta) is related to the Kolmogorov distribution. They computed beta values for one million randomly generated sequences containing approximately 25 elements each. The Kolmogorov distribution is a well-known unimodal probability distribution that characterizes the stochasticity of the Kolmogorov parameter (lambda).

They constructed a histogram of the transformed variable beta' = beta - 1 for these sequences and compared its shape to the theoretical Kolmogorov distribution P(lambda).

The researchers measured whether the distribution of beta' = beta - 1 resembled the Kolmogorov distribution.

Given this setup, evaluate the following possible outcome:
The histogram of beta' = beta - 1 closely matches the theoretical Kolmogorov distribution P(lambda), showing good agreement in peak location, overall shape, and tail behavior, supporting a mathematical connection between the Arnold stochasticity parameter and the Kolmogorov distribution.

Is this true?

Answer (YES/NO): YES